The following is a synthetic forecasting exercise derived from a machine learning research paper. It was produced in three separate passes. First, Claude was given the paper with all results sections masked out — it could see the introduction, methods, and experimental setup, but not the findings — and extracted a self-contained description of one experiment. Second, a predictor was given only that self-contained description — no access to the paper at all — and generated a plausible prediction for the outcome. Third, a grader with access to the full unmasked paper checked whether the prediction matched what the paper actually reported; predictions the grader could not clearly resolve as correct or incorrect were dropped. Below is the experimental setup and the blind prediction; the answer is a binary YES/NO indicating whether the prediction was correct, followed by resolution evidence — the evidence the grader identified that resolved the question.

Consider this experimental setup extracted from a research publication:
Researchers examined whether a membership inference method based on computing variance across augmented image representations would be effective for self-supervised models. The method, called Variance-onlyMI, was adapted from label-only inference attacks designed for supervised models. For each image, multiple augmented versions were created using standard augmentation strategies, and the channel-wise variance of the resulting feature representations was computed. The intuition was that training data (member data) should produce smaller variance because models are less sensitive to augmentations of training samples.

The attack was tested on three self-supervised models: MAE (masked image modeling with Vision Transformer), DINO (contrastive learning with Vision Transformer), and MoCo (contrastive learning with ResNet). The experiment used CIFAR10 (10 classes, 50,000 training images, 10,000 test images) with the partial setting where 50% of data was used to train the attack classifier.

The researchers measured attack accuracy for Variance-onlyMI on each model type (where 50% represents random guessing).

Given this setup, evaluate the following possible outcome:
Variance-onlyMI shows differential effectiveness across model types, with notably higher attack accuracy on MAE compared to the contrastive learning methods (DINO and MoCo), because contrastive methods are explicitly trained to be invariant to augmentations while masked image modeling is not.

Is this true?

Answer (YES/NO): NO